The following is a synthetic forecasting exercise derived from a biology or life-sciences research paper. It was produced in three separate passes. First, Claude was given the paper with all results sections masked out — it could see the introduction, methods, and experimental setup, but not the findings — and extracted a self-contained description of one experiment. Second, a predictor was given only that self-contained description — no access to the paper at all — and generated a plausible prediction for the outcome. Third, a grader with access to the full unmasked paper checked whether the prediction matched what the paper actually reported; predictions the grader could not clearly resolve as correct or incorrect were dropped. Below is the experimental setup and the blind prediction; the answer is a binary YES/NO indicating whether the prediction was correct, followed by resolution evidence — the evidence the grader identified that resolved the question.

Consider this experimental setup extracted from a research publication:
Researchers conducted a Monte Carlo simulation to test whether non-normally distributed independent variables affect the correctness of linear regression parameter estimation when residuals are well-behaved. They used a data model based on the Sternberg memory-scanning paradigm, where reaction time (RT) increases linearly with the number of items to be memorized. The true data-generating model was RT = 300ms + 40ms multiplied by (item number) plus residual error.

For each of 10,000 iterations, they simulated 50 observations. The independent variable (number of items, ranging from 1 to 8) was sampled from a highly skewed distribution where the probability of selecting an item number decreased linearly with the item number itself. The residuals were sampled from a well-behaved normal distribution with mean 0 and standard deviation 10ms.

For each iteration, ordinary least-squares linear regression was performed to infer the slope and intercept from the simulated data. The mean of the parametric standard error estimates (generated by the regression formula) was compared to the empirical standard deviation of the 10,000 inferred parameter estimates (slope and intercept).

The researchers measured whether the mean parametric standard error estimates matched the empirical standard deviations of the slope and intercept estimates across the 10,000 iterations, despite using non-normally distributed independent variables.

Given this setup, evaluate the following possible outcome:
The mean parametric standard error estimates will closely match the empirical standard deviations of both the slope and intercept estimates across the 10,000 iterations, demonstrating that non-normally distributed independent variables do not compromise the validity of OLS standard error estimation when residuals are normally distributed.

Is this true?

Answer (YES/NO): YES